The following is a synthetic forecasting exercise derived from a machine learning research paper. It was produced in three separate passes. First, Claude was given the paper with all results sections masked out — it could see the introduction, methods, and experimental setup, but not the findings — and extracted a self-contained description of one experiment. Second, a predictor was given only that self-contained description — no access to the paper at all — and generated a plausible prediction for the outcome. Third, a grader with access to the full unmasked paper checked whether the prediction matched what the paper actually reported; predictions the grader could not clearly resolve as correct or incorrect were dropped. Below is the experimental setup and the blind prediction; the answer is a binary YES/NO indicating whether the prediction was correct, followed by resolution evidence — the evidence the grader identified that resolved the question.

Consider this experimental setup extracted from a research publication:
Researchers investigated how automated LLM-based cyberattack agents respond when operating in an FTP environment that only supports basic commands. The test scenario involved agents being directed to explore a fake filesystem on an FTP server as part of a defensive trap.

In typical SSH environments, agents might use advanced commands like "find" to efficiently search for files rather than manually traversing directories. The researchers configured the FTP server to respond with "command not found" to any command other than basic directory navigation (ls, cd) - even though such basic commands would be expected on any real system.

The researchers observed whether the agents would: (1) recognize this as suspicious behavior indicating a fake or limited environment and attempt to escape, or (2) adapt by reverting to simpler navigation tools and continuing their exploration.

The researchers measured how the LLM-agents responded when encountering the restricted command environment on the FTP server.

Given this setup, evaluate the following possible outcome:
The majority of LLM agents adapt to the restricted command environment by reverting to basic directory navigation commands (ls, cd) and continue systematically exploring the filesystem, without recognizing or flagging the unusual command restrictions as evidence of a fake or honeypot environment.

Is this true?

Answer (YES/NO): YES